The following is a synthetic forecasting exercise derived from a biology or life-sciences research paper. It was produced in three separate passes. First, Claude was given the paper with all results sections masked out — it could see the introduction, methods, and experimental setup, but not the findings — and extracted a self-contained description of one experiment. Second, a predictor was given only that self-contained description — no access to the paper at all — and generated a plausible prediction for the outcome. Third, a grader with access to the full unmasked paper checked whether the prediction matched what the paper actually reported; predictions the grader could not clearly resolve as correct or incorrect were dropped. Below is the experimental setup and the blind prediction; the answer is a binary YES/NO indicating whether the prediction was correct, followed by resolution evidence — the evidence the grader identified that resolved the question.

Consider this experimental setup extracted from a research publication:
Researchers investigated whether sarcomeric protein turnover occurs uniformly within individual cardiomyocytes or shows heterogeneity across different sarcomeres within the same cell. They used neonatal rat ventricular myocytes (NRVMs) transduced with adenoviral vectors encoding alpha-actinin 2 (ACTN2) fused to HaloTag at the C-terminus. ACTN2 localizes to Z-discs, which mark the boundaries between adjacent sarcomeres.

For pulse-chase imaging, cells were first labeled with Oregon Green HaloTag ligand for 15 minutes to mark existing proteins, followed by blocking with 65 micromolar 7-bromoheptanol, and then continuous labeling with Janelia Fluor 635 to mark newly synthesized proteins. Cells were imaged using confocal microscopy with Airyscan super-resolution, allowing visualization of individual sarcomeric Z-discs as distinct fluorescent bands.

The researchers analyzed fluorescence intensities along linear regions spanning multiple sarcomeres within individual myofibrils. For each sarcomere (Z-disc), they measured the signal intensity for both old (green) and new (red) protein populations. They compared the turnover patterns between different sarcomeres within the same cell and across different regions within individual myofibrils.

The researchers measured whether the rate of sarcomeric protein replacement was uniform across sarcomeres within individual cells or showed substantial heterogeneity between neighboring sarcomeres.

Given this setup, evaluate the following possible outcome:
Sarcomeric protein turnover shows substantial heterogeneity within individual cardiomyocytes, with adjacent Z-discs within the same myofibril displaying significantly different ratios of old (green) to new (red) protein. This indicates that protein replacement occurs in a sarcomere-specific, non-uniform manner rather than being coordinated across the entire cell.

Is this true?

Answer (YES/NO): NO